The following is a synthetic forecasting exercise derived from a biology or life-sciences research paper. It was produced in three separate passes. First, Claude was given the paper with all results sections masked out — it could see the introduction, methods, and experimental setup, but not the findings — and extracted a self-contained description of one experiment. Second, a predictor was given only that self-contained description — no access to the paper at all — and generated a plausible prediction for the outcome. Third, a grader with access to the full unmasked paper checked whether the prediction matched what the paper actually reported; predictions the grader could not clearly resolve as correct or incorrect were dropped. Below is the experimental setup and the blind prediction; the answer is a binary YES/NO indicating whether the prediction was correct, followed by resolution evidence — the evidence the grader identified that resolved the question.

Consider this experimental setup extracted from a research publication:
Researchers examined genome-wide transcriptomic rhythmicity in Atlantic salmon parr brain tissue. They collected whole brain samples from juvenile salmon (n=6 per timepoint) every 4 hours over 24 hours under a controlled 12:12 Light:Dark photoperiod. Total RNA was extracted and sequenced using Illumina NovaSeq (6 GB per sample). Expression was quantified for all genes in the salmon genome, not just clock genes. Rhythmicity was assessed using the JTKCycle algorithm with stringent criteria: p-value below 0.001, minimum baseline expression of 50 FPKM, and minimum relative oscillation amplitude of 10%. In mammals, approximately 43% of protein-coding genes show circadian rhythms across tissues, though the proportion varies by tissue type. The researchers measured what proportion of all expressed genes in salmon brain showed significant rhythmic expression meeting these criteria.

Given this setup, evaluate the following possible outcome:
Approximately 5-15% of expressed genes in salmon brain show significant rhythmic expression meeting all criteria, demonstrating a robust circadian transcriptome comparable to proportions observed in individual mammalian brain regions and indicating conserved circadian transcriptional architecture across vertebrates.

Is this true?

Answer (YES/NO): NO